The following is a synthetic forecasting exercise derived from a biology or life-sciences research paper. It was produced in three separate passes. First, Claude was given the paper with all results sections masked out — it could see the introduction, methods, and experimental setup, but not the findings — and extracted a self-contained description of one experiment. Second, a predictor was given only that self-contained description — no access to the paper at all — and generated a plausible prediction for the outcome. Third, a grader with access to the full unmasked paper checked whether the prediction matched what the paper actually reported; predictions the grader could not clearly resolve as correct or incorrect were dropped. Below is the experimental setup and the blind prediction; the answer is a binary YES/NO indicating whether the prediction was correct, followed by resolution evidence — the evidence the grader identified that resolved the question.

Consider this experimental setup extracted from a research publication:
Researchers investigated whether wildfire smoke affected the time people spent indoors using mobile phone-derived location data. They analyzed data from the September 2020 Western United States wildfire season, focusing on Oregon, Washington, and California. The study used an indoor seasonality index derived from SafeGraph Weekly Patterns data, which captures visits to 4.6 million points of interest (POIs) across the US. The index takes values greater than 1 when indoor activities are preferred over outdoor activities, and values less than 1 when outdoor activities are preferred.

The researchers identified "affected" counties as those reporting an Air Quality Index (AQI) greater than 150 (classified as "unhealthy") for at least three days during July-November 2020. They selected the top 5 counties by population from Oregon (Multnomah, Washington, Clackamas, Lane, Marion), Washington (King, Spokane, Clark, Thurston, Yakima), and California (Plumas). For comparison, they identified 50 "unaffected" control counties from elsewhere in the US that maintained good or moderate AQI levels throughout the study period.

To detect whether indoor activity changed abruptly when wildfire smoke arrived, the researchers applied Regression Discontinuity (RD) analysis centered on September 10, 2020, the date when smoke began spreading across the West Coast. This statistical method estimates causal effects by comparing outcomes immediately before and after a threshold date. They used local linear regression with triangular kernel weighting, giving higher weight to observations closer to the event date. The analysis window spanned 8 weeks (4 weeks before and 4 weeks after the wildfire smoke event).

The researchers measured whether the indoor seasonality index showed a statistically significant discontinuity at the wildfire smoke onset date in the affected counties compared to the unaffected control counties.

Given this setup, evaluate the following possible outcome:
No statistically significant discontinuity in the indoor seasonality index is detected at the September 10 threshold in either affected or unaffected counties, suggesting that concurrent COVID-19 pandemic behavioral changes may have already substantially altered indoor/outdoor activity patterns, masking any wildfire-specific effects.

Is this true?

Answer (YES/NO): NO